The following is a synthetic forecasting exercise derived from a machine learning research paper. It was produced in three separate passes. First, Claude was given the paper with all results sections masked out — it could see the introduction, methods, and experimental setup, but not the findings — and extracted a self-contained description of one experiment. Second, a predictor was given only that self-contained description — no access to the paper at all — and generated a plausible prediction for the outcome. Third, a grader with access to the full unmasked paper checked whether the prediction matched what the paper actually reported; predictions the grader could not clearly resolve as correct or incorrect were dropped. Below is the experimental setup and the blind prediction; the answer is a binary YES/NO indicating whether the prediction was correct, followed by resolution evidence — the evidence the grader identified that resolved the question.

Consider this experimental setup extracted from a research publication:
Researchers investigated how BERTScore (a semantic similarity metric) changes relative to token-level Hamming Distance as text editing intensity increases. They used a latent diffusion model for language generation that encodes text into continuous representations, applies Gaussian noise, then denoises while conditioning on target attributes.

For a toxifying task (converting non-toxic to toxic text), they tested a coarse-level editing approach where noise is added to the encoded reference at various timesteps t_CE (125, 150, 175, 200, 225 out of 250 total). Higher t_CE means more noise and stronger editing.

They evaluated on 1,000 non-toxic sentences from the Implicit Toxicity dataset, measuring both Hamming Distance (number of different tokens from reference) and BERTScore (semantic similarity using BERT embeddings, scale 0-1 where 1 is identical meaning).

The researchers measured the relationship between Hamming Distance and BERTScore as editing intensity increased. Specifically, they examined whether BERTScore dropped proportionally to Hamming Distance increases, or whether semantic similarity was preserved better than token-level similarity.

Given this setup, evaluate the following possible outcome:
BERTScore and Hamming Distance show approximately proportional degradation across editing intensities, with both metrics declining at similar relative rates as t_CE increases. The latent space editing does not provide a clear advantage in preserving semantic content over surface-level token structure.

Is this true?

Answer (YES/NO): NO